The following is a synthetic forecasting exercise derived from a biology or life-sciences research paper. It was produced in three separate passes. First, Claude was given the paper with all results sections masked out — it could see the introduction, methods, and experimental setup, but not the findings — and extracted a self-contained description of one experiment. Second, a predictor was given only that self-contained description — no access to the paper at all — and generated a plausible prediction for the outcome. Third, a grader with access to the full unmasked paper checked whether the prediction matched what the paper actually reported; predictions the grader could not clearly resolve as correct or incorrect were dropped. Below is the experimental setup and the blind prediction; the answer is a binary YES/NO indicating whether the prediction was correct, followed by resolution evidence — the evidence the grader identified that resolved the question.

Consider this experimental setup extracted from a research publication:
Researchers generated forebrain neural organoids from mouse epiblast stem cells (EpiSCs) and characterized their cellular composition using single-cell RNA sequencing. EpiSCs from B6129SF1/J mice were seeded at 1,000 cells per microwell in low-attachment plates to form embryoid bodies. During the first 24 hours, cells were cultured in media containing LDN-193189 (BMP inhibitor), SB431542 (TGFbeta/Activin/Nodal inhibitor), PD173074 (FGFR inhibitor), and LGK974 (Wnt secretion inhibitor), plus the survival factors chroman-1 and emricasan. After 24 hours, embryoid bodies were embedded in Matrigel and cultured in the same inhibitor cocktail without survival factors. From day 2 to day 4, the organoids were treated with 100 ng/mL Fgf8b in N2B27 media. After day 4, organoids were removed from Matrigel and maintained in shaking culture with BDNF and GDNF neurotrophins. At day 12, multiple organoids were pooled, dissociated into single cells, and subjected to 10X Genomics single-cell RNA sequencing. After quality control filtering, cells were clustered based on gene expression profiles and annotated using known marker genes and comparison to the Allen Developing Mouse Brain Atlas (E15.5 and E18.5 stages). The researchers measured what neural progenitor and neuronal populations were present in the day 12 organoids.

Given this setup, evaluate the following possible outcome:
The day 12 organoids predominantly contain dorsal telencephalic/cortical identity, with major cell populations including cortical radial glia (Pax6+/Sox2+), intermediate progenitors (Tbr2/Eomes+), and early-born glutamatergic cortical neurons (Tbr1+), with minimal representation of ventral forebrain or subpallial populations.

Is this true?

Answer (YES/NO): NO